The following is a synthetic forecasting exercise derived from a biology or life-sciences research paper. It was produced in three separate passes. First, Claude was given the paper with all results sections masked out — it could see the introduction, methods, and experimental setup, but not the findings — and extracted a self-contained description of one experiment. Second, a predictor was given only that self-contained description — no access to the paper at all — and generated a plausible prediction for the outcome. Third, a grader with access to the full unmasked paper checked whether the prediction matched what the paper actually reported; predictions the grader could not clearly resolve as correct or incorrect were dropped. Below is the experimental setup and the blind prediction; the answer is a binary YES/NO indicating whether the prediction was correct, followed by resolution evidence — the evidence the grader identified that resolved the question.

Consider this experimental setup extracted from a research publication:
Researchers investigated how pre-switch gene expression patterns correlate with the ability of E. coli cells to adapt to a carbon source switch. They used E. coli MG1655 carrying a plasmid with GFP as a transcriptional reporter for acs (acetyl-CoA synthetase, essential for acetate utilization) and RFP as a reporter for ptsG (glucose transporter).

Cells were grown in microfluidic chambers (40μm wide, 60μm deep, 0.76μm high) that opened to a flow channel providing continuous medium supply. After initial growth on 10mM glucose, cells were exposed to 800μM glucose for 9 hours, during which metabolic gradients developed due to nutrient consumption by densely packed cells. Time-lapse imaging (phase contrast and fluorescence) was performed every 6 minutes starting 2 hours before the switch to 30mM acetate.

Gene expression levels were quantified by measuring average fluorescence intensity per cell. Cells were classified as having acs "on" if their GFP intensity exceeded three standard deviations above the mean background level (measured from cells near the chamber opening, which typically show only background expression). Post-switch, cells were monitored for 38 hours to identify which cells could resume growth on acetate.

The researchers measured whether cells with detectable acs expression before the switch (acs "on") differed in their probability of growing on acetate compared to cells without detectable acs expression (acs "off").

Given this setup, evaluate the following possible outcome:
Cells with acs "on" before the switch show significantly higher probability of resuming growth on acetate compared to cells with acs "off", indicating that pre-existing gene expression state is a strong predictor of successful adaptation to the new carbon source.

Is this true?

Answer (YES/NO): NO